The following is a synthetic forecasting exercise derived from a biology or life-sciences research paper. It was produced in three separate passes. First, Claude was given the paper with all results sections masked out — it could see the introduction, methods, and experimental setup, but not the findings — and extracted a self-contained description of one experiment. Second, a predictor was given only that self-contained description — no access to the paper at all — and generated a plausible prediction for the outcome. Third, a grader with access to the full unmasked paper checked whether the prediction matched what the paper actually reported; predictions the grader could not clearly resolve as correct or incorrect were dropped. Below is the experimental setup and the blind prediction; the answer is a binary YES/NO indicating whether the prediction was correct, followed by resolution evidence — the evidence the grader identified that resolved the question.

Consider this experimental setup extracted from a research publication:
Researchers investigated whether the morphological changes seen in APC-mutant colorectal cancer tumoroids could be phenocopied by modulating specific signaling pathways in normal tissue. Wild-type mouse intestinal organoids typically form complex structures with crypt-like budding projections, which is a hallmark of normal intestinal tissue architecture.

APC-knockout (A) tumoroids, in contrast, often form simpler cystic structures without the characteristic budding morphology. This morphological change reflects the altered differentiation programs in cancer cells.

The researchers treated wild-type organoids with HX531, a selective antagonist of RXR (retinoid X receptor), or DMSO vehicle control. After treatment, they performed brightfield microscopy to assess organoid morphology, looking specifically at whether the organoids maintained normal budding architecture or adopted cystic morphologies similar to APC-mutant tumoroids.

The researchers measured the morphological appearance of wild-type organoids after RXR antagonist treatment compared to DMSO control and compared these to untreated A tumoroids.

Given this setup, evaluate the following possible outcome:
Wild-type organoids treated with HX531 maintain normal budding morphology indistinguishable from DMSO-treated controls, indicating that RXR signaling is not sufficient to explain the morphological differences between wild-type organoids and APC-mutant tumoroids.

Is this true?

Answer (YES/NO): NO